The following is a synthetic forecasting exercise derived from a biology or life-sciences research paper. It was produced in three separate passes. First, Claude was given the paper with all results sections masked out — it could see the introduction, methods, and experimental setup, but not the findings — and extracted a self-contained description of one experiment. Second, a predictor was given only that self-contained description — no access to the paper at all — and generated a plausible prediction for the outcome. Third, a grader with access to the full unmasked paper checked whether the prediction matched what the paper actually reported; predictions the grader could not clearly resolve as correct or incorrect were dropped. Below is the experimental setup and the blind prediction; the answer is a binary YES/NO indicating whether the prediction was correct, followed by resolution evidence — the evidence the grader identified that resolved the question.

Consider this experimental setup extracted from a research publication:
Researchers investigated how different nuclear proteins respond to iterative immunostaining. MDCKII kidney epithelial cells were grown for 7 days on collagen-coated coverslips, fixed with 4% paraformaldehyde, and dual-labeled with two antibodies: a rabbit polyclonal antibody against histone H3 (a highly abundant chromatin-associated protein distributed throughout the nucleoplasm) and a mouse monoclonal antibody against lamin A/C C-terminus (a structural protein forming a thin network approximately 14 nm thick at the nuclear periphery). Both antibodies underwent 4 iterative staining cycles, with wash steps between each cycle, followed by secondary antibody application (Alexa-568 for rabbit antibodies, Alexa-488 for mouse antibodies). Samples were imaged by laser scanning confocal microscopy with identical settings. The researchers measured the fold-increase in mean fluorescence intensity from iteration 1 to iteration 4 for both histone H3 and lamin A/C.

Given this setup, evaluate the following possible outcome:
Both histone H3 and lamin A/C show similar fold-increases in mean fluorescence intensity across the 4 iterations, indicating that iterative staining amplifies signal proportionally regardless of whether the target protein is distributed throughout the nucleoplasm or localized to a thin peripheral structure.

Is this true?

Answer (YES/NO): NO